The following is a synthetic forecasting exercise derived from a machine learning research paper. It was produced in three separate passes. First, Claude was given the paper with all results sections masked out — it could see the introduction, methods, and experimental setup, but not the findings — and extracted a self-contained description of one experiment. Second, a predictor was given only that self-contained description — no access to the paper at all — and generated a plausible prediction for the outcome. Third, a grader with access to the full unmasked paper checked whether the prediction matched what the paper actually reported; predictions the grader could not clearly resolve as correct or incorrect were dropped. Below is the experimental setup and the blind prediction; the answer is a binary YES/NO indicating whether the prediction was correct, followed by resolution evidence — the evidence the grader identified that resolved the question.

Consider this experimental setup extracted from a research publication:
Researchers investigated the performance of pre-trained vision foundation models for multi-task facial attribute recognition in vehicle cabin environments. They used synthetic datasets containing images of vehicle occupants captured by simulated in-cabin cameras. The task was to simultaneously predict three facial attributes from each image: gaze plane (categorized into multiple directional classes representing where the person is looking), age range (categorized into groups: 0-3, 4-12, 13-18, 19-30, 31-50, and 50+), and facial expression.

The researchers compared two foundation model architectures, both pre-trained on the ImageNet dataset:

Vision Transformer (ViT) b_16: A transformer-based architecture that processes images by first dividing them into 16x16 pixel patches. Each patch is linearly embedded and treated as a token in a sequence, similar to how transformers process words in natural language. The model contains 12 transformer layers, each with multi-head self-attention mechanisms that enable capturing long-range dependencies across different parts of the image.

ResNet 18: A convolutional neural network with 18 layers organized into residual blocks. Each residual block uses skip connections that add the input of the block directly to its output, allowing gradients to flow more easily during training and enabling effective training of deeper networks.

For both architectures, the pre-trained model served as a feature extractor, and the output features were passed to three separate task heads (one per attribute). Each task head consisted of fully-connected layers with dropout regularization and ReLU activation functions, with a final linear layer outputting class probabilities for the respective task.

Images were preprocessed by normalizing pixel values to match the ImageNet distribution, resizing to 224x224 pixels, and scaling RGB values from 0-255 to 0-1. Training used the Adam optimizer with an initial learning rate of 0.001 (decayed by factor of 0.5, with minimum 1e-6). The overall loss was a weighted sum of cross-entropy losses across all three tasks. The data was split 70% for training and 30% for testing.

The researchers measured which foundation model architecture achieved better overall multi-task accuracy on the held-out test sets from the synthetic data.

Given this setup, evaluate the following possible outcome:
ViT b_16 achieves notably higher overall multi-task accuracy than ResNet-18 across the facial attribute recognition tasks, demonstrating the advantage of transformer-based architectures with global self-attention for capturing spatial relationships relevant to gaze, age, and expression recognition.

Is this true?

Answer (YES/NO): NO